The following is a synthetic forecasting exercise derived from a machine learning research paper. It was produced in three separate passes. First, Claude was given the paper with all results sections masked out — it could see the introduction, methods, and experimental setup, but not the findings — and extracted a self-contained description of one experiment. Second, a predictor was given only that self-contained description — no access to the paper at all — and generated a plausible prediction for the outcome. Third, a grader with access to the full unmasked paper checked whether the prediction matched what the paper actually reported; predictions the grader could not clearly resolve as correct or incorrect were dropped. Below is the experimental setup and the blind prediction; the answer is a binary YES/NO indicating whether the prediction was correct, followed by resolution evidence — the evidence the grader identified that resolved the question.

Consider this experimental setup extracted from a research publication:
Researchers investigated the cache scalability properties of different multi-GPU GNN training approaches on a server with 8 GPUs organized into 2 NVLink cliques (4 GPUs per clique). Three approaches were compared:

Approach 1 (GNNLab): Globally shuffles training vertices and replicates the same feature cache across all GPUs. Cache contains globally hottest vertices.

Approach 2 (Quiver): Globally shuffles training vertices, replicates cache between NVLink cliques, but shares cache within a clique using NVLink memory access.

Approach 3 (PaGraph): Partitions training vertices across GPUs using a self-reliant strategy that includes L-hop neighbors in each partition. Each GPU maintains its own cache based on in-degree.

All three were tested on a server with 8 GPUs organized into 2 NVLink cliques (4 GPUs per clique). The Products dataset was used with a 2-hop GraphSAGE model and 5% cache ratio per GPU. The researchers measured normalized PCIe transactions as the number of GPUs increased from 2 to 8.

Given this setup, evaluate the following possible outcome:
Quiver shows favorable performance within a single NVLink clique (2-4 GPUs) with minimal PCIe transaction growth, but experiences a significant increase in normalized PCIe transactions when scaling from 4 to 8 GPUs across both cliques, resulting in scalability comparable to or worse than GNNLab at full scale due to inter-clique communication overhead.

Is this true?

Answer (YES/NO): NO